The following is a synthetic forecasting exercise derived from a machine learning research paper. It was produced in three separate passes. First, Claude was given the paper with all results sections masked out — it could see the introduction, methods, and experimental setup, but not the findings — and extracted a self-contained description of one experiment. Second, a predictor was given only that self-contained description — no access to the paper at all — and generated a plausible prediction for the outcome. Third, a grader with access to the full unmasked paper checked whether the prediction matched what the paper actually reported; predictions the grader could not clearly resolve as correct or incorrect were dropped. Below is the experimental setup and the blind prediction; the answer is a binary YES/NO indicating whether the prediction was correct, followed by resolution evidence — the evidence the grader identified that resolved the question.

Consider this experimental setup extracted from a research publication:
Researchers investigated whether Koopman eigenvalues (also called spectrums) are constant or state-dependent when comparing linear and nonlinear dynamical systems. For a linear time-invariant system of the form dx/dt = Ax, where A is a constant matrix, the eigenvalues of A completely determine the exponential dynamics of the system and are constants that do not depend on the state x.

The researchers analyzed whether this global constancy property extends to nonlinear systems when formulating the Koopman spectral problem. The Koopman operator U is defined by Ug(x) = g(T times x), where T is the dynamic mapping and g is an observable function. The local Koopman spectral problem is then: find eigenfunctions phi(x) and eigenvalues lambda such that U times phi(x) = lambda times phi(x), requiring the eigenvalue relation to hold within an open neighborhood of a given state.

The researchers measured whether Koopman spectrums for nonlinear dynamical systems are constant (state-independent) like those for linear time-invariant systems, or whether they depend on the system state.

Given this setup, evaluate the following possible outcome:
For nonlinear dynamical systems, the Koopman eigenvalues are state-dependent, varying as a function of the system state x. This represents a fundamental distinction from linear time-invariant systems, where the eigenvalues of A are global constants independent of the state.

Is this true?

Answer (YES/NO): YES